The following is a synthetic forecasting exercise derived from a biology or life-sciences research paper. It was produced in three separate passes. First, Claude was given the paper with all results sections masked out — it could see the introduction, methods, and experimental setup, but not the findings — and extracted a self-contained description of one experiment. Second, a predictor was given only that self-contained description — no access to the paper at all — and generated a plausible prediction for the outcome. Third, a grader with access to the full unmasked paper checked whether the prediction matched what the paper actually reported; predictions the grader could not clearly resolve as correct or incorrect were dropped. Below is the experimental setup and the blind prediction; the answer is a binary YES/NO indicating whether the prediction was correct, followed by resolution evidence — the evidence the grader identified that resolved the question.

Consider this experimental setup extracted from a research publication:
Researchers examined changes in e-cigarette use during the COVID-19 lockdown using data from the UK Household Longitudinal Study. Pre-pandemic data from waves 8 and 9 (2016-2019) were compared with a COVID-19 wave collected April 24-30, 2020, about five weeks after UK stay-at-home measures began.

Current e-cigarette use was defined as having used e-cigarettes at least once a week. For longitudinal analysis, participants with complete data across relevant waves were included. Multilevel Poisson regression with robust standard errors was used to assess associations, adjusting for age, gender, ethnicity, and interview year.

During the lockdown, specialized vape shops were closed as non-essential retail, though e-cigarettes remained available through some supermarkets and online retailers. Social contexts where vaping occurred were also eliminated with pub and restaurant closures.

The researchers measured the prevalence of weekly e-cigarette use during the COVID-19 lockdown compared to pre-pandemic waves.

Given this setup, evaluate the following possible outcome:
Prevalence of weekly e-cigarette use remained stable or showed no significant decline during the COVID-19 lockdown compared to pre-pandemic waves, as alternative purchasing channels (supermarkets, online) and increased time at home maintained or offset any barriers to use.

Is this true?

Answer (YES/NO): NO